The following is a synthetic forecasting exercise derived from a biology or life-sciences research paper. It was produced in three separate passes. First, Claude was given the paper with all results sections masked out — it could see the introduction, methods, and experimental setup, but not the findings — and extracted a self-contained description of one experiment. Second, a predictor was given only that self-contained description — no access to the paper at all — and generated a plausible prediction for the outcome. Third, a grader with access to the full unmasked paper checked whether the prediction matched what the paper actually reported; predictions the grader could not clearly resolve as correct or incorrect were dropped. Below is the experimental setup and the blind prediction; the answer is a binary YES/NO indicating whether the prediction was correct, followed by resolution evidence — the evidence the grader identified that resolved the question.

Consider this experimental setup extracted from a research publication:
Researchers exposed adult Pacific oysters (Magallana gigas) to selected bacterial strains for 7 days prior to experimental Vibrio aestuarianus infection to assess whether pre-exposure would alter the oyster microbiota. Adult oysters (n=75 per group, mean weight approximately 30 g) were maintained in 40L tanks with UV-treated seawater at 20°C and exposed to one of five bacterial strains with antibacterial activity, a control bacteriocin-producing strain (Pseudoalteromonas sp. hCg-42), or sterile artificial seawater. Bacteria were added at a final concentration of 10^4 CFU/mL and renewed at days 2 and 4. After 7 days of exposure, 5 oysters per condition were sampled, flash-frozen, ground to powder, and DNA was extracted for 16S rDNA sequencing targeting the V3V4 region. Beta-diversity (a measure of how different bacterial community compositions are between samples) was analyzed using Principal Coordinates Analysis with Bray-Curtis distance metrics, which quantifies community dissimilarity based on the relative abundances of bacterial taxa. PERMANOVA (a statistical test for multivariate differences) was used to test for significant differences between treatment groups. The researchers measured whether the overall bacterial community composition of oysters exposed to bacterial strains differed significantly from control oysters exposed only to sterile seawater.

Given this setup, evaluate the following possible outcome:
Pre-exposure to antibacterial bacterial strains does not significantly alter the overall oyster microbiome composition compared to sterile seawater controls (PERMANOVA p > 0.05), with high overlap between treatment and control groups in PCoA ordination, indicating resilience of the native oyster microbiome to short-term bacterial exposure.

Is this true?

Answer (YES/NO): NO